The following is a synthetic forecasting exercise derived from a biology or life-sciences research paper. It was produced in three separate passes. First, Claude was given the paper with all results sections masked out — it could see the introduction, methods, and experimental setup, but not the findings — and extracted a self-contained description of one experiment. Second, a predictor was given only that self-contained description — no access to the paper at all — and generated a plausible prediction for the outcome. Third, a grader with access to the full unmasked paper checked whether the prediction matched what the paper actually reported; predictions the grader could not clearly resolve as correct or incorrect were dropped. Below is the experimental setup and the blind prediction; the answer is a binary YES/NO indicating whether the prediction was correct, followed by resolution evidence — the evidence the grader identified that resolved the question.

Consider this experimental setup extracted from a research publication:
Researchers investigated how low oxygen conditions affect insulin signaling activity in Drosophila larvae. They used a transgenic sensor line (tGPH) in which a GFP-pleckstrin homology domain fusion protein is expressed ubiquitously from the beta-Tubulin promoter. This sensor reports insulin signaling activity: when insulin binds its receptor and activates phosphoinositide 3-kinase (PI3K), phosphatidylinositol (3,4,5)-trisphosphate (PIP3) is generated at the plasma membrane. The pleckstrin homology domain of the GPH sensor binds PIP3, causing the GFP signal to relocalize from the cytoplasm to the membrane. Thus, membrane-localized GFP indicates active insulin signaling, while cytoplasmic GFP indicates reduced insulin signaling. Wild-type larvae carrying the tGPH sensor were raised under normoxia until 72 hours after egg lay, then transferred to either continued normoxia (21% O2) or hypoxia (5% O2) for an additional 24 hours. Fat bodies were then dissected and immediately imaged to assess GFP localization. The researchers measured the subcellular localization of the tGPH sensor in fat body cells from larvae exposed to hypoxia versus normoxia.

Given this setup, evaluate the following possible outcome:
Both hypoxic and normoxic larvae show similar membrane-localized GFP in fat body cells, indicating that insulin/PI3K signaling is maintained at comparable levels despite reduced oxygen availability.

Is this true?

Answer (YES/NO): NO